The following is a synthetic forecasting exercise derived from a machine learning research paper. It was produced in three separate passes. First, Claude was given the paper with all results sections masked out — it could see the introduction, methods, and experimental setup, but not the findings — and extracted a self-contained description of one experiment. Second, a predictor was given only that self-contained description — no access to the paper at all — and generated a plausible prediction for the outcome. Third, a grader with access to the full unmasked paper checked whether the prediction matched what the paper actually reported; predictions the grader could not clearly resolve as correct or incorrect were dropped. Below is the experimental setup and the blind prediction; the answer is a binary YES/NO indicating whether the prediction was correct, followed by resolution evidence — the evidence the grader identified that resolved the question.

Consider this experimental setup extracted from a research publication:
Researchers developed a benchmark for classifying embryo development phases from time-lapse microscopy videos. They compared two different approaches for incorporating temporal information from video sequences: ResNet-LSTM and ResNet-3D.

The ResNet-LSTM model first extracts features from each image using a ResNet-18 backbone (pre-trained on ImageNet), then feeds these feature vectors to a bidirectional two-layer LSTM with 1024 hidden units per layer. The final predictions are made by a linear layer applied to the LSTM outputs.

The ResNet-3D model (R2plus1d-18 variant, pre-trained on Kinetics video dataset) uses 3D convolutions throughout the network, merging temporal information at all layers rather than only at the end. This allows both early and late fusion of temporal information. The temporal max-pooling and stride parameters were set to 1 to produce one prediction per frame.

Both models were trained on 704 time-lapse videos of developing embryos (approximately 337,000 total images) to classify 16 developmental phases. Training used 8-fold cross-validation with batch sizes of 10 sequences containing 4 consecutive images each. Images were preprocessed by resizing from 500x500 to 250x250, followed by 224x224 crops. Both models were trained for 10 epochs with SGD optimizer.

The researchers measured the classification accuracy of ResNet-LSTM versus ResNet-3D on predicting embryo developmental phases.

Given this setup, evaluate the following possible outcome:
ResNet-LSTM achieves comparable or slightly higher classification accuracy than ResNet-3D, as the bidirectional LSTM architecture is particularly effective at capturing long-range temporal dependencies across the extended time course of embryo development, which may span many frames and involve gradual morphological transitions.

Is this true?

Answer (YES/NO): NO